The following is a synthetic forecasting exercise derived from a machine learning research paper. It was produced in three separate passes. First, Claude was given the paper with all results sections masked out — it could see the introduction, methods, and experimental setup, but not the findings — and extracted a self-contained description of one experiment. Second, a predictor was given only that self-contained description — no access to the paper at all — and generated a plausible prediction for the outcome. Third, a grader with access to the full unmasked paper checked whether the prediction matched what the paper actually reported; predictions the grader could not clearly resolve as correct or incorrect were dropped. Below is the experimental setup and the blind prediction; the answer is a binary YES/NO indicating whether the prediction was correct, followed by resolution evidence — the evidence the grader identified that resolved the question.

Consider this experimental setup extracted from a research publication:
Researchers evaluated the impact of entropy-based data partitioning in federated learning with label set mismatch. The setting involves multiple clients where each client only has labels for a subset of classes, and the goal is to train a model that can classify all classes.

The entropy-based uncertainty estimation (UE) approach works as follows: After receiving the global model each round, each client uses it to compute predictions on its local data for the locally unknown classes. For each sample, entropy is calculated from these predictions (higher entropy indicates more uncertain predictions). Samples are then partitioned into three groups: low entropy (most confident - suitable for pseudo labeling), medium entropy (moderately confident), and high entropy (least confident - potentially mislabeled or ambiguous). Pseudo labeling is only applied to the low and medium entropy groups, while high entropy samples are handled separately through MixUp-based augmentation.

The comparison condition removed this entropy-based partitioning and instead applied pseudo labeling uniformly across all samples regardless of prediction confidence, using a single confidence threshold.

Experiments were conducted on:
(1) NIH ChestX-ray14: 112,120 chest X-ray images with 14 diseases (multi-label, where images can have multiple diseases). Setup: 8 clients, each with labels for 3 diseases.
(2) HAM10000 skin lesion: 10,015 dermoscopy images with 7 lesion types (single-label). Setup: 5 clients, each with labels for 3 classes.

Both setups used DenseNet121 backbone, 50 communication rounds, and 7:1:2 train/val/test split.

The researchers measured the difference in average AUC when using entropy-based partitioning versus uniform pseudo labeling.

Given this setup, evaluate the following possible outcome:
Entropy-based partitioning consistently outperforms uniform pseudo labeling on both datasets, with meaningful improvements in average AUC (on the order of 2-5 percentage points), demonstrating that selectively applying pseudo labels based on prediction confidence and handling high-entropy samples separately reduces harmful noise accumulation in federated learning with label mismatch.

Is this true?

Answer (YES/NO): NO